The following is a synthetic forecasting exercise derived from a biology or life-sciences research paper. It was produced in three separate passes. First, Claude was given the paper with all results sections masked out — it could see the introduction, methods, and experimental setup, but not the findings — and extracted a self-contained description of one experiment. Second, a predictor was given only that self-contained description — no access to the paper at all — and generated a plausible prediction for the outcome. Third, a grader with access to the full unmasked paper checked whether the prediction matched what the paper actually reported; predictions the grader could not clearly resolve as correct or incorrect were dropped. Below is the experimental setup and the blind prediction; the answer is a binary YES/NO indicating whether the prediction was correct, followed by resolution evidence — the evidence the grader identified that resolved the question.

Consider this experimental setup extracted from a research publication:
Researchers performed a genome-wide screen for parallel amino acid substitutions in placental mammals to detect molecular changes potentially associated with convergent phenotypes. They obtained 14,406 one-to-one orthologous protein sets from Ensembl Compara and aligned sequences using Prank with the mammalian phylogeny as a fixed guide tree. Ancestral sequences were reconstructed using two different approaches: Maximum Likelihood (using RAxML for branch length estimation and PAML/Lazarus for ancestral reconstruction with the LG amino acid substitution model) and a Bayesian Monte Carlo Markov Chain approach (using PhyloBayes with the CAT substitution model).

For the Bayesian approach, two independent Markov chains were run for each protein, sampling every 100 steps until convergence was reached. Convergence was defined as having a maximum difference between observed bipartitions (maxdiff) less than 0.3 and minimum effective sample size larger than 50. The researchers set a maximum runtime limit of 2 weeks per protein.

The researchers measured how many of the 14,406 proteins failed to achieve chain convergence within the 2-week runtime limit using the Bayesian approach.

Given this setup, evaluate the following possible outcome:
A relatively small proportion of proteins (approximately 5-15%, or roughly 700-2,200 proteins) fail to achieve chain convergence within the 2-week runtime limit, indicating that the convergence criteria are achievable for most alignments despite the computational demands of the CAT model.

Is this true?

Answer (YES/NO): NO